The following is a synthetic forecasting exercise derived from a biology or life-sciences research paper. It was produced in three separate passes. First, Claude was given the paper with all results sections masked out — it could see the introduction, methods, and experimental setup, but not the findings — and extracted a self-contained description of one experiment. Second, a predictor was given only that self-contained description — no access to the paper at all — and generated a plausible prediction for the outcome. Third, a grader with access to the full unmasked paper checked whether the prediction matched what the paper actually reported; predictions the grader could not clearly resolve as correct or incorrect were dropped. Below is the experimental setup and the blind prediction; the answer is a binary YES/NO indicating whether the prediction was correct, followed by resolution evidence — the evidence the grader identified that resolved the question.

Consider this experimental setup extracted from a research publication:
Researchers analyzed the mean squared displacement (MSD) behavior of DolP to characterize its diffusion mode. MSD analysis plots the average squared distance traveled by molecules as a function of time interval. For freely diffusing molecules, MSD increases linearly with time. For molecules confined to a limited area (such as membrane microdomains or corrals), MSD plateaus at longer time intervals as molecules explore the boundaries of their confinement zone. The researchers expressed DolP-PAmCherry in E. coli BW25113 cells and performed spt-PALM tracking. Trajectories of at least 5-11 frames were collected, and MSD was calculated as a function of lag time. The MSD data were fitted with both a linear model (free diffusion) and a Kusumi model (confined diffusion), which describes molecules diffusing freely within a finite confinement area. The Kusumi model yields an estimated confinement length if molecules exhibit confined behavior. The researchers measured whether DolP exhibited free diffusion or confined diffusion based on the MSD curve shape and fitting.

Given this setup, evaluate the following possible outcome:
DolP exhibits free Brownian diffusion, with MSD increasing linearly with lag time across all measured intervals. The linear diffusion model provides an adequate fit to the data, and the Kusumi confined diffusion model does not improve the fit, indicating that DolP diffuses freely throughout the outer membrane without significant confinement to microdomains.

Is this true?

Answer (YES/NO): NO